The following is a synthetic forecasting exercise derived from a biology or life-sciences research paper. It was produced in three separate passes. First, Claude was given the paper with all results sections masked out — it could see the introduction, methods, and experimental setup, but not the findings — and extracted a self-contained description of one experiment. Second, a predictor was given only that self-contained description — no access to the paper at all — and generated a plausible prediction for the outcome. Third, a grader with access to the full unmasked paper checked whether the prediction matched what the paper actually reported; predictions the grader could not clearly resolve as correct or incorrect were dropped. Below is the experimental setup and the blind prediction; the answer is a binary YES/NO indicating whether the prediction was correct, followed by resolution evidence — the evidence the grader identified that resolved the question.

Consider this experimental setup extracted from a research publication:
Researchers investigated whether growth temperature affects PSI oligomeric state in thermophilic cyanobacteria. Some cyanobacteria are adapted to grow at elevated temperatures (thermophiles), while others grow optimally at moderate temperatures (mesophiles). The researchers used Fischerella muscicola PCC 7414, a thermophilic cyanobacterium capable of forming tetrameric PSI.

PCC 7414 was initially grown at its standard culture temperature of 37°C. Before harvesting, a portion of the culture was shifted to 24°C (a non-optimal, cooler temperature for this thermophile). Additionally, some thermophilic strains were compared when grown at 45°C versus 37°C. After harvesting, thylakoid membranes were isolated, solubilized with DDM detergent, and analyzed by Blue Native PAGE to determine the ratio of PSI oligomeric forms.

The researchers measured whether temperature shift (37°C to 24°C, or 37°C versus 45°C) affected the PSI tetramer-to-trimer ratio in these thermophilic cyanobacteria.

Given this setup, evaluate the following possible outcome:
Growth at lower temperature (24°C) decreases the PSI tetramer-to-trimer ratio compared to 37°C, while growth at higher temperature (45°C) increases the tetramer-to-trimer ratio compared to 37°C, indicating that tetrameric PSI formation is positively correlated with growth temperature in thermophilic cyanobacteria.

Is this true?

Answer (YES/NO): NO